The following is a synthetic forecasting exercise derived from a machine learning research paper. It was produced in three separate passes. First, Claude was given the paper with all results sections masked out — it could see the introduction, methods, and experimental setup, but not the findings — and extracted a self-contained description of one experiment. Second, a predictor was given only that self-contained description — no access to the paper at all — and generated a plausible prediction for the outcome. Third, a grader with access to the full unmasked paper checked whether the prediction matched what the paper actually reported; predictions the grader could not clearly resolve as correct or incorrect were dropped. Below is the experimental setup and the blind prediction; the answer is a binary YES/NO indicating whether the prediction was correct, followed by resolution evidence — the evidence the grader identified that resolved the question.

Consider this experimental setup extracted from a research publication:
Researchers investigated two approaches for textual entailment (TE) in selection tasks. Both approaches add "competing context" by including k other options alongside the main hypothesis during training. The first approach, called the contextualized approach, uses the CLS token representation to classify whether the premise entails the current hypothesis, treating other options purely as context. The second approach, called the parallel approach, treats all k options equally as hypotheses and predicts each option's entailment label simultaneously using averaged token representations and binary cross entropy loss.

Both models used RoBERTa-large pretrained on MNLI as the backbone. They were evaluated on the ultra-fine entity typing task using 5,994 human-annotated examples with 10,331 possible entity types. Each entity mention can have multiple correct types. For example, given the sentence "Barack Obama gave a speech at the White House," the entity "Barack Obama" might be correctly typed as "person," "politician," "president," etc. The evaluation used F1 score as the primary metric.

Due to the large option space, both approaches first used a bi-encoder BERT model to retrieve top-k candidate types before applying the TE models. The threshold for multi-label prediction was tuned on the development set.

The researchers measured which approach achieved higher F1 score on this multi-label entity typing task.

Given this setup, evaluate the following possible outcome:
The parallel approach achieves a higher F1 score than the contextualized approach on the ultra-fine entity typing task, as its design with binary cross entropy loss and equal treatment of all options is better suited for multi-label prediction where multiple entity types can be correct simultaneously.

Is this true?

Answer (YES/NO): YES